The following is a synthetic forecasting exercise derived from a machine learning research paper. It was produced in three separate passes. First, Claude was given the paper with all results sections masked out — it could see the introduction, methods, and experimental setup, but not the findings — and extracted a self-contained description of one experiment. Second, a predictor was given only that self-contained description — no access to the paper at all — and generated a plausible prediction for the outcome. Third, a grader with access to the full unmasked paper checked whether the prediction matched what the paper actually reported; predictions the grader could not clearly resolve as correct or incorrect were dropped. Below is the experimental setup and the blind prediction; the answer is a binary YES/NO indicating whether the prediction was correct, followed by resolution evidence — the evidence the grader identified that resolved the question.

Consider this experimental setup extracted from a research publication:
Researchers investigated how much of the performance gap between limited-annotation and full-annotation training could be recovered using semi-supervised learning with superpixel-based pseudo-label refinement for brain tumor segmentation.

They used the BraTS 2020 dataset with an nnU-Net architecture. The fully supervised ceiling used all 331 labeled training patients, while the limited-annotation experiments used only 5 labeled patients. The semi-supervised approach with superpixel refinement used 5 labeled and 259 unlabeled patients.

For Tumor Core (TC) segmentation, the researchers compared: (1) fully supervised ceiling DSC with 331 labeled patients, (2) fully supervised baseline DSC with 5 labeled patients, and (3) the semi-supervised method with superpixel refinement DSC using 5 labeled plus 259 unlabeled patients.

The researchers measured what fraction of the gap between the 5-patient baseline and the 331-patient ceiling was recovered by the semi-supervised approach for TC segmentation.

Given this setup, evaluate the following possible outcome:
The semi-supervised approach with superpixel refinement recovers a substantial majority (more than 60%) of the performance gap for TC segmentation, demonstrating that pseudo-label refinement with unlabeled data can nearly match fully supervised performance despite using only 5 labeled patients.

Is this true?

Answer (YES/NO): NO